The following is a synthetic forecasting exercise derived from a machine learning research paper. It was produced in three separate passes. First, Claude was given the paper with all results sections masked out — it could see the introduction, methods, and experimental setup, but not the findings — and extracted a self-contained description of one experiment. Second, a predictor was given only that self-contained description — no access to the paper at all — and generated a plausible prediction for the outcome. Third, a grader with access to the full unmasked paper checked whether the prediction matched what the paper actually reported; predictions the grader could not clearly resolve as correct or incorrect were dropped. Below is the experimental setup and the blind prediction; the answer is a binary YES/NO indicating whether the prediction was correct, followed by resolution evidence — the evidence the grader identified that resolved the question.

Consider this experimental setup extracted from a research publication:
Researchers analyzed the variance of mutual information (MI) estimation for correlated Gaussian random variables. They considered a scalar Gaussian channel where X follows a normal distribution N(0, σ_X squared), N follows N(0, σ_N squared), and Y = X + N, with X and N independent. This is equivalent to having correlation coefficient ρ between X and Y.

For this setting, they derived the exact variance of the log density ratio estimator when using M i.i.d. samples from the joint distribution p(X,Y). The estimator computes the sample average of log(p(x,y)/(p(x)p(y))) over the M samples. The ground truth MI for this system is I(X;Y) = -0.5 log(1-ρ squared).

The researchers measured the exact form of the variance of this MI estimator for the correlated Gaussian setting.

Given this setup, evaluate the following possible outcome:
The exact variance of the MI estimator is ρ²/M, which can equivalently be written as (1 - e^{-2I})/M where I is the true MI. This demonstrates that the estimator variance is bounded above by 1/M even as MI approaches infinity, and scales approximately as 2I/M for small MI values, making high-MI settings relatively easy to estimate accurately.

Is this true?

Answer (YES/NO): YES